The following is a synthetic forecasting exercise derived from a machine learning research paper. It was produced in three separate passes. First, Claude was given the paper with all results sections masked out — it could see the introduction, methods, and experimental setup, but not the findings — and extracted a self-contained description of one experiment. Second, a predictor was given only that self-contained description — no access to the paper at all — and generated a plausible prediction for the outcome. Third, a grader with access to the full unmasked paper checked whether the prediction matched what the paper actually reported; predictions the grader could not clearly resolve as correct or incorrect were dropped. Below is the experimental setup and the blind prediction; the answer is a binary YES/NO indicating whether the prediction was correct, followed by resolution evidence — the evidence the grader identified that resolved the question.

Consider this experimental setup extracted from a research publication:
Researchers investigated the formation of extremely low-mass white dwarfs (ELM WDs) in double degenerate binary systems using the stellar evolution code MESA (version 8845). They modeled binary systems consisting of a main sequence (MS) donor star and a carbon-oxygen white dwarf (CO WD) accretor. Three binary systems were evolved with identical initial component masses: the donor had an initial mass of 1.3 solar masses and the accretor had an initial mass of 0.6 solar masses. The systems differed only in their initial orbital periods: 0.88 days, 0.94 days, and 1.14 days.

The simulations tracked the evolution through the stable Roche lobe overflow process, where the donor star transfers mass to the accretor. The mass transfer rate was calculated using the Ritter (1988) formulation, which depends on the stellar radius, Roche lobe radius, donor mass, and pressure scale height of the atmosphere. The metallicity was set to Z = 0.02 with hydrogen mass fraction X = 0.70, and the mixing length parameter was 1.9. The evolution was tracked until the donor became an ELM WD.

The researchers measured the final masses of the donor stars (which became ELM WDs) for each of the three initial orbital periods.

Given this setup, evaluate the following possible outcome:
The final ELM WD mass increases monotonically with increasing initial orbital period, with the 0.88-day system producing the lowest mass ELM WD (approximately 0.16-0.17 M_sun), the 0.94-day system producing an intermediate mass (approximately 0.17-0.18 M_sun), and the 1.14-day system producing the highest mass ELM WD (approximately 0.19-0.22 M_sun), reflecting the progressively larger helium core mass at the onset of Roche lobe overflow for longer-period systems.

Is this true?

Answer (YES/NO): NO